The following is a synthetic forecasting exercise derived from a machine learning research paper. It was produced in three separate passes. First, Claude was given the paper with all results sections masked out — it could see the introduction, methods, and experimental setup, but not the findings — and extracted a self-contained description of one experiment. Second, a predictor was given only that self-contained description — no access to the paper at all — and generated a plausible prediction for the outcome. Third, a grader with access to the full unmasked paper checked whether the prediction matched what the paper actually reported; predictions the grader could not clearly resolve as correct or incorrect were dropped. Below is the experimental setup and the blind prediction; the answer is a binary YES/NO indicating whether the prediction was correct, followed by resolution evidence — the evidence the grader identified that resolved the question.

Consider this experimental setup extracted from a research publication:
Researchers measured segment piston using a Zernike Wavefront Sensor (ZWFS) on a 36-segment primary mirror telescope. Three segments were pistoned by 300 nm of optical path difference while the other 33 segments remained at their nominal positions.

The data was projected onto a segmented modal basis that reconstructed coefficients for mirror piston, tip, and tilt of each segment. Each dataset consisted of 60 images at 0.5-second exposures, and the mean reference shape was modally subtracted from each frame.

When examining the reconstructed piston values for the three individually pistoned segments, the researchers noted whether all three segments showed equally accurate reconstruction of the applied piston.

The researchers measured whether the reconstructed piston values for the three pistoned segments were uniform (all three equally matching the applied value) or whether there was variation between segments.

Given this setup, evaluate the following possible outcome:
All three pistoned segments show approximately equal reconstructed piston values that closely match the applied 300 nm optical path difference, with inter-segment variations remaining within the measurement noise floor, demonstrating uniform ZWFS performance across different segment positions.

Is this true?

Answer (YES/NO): NO